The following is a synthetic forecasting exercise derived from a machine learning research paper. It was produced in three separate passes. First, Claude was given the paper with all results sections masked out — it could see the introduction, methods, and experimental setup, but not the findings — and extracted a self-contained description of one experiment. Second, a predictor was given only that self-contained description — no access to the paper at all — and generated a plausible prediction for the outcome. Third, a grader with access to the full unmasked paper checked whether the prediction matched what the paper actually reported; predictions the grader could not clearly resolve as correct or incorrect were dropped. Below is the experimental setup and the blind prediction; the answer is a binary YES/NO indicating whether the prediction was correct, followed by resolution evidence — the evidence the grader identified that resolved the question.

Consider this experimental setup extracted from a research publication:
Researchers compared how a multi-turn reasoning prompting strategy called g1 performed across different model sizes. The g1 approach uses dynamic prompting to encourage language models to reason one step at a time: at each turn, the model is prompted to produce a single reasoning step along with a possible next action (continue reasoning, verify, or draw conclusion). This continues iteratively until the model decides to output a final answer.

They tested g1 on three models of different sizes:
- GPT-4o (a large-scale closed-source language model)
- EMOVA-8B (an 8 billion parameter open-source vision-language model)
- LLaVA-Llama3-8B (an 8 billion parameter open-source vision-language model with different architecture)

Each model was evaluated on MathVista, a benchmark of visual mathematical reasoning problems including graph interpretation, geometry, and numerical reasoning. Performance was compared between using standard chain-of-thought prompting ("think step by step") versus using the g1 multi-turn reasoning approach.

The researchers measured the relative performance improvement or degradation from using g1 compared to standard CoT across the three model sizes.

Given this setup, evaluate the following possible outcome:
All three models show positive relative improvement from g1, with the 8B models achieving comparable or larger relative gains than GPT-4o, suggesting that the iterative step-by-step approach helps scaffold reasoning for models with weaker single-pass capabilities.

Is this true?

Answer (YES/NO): NO